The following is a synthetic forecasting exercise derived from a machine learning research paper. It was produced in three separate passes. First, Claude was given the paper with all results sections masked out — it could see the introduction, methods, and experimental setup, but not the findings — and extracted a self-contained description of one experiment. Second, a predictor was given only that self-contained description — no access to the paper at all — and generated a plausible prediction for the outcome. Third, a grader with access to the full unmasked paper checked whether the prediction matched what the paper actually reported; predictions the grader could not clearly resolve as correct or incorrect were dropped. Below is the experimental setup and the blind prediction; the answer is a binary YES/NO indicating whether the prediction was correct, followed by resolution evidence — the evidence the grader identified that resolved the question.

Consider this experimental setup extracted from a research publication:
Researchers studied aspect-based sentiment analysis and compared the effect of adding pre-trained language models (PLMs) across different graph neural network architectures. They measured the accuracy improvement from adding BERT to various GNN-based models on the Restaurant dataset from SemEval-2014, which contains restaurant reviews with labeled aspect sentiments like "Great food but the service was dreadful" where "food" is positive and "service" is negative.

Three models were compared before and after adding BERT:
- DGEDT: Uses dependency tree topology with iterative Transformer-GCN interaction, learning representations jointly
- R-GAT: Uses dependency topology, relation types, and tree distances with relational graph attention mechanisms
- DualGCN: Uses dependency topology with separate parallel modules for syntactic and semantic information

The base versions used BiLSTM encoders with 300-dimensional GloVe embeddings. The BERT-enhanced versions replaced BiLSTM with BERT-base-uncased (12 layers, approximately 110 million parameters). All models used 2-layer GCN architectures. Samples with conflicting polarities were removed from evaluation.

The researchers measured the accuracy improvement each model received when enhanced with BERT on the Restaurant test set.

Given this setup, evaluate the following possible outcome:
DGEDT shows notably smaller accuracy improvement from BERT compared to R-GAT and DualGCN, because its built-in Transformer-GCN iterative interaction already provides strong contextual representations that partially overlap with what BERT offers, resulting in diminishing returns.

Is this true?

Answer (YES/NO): NO